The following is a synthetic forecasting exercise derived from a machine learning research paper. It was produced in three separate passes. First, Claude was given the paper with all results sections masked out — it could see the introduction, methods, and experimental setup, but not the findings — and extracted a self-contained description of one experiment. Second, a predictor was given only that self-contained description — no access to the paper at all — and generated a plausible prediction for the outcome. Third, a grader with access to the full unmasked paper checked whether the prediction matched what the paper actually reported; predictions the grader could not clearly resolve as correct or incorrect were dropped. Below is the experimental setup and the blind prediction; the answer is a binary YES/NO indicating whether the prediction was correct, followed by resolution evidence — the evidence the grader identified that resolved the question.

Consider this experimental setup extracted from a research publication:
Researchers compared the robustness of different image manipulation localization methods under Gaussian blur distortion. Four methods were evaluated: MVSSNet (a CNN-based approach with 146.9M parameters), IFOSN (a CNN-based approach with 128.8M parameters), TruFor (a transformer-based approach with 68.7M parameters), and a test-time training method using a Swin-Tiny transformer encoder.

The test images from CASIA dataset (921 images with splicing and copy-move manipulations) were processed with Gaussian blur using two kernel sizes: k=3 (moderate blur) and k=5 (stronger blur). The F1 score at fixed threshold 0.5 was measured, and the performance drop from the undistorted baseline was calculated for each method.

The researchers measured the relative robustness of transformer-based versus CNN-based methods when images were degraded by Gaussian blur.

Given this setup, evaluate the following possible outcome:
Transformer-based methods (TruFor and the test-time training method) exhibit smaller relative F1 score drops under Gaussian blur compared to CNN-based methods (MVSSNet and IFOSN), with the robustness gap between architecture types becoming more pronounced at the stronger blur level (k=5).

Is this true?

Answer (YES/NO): NO